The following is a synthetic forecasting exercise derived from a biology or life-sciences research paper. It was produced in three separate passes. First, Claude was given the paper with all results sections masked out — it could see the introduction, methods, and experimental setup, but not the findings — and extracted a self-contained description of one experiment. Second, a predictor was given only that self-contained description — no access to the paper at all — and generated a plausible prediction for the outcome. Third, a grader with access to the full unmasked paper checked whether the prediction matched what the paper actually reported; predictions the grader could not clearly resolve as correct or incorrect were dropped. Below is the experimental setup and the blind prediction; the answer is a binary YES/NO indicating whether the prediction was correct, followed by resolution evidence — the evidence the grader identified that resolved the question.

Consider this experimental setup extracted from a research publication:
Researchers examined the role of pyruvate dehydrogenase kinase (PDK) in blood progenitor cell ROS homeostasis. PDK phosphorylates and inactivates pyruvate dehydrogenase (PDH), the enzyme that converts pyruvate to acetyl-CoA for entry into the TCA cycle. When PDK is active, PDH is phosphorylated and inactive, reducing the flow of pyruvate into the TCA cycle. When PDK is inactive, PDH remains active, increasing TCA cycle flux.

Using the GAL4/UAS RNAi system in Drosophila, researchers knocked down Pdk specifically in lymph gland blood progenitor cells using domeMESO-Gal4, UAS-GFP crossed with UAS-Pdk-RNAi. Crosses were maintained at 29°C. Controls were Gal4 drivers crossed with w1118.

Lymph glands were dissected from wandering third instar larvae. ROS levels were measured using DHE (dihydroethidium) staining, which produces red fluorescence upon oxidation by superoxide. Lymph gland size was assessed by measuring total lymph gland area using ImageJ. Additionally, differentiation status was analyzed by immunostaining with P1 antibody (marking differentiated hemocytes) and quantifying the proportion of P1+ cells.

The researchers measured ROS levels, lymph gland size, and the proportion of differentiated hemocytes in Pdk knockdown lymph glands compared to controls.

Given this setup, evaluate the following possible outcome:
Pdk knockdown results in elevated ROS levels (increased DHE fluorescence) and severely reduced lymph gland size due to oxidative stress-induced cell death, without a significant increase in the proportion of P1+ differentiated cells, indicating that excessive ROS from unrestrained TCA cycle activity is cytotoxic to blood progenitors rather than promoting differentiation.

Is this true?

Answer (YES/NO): NO